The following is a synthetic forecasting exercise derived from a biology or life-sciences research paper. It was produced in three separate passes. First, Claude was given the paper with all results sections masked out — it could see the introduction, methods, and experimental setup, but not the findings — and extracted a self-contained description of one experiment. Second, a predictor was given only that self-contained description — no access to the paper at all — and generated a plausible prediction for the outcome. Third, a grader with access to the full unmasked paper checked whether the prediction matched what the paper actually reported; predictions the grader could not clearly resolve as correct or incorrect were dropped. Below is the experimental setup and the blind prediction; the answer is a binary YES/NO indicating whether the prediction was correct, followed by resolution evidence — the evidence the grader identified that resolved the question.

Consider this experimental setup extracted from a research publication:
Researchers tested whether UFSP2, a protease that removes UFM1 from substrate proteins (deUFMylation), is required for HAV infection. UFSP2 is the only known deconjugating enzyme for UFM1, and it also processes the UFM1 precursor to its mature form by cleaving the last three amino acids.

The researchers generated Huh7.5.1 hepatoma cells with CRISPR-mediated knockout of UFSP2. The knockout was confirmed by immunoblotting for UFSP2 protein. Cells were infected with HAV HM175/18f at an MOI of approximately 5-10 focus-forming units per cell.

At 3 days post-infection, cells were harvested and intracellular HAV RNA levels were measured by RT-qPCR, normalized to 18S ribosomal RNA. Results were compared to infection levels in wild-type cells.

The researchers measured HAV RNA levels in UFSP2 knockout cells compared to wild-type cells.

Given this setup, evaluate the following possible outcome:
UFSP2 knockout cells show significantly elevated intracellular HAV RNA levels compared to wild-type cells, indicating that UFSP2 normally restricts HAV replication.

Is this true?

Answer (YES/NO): NO